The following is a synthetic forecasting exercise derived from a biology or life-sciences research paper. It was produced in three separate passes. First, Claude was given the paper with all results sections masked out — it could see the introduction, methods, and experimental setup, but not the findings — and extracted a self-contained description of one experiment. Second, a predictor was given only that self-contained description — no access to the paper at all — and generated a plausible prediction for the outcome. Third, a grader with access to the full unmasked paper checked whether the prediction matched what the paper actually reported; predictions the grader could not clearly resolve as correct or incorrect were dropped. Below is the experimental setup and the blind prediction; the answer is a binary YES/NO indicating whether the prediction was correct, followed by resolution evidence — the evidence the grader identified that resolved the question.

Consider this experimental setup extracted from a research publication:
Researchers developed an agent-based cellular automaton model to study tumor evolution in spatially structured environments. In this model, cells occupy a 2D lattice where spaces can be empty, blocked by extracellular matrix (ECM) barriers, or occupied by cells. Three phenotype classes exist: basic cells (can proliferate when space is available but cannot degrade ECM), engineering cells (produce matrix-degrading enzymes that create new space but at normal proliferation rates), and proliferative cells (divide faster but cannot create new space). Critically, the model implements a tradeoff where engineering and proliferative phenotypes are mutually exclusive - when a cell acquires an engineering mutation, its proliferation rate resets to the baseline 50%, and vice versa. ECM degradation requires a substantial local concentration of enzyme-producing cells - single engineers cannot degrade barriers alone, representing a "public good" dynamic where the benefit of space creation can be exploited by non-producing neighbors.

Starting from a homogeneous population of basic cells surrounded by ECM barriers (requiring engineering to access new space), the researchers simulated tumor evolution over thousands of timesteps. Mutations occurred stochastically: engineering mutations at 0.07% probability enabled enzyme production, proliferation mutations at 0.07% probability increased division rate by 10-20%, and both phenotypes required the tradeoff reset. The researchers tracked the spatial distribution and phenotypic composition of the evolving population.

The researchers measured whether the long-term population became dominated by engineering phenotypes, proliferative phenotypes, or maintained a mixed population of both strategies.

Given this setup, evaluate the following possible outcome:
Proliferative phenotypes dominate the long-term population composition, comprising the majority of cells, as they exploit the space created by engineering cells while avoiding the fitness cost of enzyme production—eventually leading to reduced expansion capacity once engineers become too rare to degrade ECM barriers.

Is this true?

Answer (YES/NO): NO